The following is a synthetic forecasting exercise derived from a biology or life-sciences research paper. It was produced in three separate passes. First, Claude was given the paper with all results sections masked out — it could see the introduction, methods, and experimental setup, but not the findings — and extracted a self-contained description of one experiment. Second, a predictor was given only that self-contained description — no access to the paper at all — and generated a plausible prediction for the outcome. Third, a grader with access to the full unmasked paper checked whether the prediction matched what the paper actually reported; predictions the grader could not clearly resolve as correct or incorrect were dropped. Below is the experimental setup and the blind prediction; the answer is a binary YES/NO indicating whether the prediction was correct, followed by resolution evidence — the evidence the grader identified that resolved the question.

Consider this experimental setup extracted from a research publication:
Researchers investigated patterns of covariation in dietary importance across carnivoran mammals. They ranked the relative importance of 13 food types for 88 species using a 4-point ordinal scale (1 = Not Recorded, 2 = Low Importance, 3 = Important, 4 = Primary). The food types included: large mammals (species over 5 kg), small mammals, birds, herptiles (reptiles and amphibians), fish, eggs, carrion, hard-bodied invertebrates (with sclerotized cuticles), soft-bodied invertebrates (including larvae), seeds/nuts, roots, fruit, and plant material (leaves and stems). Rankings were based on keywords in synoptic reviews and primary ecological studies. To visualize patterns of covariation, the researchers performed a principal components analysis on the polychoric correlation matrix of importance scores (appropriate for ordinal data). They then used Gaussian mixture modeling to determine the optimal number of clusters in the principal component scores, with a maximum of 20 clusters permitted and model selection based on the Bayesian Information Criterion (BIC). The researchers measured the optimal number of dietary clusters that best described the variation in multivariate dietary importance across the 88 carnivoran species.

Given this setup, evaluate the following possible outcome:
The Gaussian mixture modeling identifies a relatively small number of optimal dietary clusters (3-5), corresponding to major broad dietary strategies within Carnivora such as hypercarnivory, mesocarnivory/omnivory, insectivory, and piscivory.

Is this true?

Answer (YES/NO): NO